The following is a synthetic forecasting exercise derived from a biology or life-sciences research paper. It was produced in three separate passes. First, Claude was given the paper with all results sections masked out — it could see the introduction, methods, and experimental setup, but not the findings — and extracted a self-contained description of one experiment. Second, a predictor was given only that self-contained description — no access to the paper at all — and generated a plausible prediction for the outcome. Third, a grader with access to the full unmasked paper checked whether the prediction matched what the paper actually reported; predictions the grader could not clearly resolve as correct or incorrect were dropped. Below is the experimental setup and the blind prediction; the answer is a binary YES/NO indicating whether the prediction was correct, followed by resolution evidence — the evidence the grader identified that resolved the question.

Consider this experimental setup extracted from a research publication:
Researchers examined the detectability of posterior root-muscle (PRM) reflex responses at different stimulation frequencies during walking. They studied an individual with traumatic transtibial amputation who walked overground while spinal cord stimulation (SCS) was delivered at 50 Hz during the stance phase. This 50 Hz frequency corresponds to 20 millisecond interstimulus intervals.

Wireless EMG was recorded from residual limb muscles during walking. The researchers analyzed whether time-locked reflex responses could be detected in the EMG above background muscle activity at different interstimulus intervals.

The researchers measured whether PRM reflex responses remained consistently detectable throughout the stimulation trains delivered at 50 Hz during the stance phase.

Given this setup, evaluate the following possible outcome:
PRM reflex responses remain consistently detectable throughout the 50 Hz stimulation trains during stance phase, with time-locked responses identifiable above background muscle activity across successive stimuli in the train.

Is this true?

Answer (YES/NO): NO